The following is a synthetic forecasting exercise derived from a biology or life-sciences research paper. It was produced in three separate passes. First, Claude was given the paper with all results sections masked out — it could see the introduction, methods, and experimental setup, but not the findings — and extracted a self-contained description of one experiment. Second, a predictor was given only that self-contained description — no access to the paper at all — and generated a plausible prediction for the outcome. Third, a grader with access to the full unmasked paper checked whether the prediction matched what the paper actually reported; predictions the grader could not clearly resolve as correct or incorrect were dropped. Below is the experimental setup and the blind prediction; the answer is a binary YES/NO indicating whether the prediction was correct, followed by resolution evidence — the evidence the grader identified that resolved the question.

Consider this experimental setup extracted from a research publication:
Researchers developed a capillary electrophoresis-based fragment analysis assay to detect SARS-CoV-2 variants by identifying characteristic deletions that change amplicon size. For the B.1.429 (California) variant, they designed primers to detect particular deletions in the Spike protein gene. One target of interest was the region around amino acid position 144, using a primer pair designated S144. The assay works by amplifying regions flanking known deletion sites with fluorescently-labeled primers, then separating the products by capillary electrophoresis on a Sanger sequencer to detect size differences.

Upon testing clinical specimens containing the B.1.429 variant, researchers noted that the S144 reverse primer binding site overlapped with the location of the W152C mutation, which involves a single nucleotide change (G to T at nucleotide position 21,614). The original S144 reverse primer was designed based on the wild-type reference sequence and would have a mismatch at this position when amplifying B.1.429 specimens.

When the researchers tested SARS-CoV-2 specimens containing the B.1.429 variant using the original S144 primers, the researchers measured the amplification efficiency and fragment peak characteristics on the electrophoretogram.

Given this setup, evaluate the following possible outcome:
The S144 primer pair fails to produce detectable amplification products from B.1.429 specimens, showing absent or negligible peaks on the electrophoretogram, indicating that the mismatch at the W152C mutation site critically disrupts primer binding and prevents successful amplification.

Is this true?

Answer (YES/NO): NO